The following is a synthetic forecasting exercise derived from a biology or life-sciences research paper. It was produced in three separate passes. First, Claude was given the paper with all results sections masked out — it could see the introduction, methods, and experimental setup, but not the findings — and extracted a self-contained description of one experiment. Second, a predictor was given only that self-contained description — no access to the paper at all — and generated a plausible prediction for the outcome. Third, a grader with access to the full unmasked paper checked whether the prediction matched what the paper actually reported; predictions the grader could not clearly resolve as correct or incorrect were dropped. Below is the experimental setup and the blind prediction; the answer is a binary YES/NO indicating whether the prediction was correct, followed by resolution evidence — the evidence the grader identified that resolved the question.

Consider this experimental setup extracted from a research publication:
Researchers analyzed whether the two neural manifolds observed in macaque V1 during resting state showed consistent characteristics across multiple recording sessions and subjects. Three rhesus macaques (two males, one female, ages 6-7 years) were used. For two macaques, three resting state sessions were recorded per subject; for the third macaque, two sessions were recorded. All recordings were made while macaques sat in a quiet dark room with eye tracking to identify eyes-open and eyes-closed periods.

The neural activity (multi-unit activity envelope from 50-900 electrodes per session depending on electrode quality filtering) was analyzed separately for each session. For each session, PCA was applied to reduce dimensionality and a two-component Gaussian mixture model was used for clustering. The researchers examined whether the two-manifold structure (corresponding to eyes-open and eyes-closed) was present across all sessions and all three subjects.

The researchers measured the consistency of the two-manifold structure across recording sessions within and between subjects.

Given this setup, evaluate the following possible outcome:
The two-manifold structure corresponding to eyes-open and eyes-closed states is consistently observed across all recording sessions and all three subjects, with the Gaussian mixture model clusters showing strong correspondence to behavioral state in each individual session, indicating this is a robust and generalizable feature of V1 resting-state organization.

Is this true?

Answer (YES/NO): YES